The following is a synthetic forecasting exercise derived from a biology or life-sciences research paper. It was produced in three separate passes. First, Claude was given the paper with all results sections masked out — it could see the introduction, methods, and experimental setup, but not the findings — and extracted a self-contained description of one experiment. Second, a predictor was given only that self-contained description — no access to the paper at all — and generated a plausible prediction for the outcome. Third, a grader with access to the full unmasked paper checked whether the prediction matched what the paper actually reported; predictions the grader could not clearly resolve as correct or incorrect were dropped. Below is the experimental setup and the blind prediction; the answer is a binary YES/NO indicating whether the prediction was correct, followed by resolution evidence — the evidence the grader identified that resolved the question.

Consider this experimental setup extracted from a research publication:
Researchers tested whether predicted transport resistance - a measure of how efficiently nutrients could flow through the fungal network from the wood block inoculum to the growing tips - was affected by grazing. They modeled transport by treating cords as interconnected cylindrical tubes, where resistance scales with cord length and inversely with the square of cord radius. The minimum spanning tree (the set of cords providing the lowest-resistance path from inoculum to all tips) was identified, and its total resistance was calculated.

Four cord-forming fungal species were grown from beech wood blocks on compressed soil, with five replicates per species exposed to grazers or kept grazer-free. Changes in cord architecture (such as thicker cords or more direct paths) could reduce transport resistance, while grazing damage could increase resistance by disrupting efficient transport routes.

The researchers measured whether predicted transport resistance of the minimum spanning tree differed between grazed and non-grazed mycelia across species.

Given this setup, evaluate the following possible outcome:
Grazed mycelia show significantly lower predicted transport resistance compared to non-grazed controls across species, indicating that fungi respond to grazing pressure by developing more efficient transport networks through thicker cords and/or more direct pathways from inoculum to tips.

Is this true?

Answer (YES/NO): NO